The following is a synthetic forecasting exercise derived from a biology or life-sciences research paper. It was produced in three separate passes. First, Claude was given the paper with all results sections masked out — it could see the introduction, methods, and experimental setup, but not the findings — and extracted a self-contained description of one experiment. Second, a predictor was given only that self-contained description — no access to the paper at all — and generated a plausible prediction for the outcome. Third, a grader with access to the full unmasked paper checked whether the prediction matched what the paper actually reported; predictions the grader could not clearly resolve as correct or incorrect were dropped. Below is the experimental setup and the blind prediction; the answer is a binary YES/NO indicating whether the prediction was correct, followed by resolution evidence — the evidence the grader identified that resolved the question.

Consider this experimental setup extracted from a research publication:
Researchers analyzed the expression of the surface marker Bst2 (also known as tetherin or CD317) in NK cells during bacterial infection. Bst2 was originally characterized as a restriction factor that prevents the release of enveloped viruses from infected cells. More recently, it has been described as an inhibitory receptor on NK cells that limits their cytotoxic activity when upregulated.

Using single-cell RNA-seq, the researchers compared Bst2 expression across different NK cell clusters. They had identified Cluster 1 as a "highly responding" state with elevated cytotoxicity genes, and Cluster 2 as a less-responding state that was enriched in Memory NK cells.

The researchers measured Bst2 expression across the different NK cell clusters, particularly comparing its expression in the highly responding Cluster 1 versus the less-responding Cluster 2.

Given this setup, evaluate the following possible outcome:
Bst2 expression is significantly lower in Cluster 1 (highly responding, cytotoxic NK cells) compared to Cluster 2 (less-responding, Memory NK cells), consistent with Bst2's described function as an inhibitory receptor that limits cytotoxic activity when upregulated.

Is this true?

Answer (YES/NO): YES